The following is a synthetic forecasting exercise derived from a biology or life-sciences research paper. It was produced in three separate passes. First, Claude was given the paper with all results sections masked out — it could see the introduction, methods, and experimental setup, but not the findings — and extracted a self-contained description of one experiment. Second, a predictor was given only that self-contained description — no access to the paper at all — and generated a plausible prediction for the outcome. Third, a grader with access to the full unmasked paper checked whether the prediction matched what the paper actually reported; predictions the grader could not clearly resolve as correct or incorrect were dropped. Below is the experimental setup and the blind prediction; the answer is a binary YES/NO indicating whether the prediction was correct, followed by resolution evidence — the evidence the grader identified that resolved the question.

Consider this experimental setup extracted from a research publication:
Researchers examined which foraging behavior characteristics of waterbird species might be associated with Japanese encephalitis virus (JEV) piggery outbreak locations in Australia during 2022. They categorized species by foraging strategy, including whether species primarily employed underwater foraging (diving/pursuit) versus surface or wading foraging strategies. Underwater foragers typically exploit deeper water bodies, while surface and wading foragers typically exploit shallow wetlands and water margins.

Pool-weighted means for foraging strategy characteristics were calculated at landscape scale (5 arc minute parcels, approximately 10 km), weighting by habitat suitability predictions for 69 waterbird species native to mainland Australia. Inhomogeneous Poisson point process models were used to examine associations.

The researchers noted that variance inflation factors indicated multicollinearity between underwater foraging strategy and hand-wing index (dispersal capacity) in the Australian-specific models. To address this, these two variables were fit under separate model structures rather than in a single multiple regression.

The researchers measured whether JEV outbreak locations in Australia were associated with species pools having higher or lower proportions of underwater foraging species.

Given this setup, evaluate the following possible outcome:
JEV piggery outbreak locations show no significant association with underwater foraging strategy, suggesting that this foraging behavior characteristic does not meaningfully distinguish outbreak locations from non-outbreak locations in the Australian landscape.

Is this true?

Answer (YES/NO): NO